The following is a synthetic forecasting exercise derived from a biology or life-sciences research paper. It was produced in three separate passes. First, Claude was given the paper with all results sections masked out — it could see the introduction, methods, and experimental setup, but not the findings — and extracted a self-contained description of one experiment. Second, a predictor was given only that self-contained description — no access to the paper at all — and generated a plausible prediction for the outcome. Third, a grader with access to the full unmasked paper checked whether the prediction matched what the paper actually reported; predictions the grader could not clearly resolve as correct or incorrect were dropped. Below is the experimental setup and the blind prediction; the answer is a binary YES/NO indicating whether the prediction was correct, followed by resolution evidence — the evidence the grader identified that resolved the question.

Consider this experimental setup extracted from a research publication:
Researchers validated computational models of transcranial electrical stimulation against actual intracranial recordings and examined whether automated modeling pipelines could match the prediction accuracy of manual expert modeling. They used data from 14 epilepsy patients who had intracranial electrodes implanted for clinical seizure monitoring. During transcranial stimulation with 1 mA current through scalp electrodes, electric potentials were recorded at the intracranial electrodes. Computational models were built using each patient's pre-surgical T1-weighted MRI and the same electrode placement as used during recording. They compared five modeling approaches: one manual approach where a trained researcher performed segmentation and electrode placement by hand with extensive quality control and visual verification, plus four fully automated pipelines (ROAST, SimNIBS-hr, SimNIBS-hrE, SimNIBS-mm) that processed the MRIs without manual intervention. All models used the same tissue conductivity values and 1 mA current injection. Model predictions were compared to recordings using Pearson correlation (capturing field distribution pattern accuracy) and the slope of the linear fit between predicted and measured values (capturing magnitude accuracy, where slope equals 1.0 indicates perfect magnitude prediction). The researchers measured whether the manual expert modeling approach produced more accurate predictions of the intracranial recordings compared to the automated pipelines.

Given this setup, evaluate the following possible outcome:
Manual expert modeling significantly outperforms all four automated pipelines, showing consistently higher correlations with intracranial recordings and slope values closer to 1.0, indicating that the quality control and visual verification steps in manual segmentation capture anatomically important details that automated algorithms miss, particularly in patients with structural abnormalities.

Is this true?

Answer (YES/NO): NO